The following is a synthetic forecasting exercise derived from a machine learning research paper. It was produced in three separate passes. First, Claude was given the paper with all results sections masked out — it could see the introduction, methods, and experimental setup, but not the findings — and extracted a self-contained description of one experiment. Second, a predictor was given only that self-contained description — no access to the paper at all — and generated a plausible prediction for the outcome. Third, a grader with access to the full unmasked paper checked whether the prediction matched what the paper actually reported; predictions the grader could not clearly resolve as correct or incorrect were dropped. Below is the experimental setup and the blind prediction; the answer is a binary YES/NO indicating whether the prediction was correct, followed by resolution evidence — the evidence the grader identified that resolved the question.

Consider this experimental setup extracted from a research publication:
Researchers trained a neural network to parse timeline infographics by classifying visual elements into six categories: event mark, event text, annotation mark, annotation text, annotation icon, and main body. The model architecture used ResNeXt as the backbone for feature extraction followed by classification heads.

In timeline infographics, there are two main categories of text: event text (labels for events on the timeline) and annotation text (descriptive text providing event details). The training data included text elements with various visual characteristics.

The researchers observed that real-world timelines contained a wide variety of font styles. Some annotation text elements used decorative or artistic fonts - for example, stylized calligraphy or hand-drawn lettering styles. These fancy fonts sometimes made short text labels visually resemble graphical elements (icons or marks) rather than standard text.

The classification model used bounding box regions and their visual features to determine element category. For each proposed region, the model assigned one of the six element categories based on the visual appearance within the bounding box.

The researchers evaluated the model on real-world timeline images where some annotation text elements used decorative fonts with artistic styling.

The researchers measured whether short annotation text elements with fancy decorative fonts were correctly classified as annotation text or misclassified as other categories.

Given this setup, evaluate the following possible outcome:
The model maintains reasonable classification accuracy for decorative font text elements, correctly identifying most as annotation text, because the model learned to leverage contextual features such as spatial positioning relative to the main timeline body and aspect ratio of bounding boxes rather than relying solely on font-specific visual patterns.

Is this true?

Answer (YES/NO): NO